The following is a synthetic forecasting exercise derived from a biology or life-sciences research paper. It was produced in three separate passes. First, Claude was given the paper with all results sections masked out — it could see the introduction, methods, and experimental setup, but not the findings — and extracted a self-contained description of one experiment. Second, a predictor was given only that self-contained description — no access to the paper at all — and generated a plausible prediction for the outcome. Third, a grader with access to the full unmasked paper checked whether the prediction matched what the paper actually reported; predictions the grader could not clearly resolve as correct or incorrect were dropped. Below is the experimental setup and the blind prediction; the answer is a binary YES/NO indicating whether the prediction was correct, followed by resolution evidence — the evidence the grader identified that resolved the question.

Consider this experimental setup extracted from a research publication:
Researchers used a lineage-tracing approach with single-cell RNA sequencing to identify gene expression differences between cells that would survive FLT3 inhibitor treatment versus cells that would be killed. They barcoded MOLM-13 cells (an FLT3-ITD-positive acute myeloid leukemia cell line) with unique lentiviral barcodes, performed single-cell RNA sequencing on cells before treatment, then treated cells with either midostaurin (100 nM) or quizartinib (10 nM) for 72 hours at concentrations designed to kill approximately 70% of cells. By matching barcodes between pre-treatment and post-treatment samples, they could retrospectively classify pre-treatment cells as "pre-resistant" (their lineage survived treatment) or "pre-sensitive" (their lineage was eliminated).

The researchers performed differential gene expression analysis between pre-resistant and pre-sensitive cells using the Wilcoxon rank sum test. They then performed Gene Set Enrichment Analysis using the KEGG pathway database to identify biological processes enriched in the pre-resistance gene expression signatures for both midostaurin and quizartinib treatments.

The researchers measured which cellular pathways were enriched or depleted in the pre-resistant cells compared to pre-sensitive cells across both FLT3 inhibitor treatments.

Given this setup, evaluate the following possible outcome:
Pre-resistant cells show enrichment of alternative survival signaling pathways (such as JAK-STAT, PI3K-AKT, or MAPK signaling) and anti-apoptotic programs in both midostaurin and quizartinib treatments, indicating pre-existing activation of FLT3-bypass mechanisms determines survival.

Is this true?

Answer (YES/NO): NO